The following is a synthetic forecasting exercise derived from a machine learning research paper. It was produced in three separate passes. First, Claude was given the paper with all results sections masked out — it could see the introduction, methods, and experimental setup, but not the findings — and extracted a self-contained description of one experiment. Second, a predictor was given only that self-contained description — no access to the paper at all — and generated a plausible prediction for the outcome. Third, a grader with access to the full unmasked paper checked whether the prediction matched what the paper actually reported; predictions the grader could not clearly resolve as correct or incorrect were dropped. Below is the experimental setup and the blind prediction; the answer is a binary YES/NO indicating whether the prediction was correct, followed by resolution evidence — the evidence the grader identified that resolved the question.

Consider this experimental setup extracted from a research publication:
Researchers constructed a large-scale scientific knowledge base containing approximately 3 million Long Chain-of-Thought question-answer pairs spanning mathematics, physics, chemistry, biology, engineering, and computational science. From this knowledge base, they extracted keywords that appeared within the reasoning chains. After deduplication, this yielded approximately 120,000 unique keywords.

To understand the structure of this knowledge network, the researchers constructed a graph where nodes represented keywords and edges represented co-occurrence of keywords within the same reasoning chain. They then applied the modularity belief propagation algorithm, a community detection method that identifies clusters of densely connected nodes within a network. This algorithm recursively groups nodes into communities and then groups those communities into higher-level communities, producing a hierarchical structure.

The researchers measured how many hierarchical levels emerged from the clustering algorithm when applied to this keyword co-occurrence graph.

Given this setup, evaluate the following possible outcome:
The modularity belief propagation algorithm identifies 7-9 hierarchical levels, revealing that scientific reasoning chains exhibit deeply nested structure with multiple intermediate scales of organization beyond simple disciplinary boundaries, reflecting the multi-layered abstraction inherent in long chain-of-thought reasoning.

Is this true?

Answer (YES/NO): NO